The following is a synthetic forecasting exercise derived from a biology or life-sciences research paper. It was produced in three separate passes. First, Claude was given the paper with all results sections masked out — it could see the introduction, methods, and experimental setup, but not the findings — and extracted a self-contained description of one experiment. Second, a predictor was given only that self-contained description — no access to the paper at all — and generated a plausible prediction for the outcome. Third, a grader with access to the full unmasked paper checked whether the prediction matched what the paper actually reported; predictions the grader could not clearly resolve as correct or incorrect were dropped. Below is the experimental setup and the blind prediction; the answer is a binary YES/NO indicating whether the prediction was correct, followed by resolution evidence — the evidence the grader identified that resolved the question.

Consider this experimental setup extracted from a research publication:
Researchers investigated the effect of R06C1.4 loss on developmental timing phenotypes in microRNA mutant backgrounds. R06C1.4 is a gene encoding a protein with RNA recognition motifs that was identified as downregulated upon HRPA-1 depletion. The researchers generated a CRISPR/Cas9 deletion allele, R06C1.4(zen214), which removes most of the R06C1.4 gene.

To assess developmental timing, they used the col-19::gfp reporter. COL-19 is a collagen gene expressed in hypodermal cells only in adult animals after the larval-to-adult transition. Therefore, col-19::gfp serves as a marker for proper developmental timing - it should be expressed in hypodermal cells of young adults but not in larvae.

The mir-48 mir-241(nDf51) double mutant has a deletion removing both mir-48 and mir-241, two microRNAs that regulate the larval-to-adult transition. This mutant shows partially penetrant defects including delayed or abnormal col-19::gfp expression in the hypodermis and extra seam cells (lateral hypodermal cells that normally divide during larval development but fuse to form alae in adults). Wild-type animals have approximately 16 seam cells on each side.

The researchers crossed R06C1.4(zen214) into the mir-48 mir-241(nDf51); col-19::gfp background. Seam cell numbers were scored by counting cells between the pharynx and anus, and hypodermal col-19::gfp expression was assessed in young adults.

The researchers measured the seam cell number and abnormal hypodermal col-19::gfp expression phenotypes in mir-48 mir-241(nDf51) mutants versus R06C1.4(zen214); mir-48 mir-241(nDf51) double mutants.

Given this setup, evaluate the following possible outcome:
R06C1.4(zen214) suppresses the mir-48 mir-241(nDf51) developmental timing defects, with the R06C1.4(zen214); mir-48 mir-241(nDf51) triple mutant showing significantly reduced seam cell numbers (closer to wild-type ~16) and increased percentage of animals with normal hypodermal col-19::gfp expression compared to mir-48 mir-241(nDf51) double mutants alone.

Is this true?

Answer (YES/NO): NO